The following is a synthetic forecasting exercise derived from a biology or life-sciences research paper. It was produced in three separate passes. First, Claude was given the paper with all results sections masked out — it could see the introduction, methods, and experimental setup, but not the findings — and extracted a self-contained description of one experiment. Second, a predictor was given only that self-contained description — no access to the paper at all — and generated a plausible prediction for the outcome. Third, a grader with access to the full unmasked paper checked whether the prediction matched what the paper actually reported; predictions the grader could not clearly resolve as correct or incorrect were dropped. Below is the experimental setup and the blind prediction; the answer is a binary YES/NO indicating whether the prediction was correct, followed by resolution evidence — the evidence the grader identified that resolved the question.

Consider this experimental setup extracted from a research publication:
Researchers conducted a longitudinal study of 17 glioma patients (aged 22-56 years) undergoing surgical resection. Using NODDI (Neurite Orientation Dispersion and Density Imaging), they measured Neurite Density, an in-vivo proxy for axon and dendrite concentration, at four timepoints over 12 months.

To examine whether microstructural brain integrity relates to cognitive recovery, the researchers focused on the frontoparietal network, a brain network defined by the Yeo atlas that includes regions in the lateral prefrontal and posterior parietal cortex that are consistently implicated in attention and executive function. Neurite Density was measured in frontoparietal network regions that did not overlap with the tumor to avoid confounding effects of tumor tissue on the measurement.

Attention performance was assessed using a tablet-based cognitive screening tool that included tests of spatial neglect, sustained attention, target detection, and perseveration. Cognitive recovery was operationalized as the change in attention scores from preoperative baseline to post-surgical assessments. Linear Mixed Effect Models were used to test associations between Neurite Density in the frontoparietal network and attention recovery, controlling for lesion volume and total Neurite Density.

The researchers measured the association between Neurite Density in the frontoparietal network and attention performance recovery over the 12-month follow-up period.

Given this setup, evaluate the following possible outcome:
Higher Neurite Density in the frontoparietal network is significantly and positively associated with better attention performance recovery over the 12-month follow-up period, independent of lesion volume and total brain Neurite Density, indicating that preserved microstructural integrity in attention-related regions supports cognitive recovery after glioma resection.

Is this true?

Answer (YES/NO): YES